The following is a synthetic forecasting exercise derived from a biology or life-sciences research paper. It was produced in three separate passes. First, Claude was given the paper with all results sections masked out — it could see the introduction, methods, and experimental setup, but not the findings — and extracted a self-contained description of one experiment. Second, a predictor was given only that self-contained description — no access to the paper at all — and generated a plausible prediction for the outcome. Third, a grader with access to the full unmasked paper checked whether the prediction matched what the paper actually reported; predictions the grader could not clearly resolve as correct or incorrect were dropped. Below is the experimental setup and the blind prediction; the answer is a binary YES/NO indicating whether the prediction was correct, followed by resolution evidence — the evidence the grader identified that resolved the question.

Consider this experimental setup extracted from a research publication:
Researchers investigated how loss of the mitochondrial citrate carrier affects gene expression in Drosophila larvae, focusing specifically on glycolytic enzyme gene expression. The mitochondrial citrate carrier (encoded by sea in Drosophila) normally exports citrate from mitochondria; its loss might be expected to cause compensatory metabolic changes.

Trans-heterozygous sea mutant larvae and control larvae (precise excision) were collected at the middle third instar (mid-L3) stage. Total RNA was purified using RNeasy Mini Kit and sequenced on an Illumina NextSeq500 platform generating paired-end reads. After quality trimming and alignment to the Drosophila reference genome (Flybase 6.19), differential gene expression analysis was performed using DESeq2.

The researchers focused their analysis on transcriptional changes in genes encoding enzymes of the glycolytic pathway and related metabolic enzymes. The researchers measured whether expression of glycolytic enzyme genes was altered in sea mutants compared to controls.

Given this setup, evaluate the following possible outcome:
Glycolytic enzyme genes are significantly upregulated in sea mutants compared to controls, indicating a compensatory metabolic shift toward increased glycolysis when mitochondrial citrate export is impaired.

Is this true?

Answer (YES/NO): NO